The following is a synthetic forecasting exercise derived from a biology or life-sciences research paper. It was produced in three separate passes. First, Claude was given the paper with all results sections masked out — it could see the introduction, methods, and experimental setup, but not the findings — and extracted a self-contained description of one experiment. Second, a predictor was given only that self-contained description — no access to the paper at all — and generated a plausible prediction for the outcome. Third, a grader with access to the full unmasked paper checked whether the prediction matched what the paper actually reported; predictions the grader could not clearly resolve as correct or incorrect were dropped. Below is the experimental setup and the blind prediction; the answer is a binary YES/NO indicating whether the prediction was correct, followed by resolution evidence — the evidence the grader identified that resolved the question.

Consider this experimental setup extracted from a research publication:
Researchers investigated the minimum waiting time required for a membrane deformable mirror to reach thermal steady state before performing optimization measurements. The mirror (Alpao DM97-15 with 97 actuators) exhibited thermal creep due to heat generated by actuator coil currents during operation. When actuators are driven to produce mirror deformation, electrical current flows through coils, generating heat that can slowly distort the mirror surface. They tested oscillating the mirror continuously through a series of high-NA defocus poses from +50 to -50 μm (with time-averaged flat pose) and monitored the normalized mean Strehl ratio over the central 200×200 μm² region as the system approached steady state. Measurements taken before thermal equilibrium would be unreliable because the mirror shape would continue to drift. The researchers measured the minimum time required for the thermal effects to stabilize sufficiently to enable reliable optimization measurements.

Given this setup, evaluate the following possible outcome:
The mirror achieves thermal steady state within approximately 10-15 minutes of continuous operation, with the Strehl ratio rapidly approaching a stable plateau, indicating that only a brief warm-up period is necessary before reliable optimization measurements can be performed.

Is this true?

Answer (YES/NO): NO